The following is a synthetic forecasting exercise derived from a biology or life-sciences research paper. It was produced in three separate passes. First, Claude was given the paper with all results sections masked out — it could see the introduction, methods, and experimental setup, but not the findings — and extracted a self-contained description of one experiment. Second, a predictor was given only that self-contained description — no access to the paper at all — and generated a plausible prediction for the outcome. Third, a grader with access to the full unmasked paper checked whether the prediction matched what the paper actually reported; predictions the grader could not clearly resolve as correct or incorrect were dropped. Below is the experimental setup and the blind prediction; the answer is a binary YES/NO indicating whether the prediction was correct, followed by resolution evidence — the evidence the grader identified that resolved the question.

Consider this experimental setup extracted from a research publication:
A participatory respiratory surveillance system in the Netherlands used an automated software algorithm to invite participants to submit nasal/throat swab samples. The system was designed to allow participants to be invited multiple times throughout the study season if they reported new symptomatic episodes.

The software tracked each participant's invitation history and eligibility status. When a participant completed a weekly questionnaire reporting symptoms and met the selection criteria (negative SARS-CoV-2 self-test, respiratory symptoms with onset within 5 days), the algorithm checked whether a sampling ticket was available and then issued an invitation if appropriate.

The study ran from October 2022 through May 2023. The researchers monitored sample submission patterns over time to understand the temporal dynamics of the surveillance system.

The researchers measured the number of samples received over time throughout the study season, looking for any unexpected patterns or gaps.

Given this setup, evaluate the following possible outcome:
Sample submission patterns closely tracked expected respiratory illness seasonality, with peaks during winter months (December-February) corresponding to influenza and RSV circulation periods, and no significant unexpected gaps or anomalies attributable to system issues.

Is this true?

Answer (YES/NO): NO